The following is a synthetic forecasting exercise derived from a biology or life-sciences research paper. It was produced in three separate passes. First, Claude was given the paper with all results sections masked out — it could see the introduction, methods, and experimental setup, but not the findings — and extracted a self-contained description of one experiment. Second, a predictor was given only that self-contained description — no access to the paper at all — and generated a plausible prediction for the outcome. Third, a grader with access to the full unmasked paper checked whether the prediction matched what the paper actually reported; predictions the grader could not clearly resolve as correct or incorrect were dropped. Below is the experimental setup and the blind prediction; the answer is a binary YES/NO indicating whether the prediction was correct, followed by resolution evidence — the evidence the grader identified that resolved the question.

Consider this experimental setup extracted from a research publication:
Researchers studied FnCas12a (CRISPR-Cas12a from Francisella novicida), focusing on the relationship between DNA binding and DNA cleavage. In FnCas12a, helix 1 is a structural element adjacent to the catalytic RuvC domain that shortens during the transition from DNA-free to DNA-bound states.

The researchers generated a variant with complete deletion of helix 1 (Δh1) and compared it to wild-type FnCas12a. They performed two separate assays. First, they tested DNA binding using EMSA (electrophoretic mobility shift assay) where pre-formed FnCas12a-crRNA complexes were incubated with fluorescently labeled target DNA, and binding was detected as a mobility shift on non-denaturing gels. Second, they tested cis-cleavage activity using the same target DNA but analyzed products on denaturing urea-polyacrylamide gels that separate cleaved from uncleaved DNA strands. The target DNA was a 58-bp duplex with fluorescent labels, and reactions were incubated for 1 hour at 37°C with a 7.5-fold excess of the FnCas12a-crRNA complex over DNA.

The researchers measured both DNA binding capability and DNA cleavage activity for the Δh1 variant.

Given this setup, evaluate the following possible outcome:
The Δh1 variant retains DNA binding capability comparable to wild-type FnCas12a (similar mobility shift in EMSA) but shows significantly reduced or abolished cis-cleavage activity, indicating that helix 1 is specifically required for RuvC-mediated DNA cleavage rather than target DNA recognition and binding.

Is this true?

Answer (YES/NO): NO